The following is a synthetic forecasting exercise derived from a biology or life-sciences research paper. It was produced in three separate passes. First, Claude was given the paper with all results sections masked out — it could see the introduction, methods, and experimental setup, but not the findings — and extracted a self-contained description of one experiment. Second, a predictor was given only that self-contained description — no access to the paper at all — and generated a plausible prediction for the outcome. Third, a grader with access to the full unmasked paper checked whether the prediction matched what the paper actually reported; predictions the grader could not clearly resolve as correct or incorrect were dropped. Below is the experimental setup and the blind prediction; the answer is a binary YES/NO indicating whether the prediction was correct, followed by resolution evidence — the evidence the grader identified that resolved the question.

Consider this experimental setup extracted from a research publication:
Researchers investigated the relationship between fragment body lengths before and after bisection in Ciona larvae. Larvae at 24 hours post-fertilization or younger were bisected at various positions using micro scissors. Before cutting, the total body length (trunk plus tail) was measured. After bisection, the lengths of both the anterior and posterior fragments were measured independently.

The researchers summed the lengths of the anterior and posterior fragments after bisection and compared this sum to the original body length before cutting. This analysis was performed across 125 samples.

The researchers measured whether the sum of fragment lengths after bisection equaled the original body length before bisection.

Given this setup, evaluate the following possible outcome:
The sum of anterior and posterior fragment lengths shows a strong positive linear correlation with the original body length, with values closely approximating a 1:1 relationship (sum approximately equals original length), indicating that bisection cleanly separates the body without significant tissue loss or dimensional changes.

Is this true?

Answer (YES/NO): NO